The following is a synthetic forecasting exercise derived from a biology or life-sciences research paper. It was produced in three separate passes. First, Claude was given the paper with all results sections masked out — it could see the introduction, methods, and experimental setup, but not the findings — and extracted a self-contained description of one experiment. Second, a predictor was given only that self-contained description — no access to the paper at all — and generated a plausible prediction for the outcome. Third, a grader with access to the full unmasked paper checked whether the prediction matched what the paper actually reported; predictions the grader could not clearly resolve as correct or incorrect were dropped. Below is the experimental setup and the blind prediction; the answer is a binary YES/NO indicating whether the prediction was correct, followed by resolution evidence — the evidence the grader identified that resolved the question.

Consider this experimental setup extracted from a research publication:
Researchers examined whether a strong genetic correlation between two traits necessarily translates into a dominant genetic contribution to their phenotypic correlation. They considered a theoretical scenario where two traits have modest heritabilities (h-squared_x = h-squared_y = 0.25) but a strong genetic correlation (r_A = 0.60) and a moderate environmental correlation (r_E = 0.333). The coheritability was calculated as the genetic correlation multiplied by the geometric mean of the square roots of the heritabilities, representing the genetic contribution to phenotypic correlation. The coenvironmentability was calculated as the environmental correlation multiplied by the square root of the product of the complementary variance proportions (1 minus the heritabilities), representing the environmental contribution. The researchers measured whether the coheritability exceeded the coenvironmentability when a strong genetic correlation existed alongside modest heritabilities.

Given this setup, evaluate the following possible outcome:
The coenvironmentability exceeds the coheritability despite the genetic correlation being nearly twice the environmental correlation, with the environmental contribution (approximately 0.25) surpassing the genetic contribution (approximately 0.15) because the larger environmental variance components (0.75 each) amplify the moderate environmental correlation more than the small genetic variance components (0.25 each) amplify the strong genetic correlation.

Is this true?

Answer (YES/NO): YES